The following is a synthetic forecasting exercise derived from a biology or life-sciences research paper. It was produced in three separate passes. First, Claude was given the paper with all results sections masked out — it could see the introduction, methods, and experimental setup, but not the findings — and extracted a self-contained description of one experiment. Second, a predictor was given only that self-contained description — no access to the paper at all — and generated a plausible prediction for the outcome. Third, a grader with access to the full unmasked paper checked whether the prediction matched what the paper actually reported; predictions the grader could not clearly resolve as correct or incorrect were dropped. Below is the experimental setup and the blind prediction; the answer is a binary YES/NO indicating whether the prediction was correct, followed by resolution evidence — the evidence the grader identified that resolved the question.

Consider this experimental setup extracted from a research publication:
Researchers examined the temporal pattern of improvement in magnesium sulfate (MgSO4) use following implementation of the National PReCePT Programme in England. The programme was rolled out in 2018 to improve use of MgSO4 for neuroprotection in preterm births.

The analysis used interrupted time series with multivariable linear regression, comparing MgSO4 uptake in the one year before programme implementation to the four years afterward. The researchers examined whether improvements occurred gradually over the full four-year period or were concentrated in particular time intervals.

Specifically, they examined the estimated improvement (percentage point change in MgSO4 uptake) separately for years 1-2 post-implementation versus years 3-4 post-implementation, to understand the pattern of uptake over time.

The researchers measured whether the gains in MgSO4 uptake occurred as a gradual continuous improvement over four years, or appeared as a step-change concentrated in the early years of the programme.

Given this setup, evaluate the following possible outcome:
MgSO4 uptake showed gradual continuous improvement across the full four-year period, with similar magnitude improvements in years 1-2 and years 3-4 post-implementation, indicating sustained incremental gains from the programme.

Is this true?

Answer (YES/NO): NO